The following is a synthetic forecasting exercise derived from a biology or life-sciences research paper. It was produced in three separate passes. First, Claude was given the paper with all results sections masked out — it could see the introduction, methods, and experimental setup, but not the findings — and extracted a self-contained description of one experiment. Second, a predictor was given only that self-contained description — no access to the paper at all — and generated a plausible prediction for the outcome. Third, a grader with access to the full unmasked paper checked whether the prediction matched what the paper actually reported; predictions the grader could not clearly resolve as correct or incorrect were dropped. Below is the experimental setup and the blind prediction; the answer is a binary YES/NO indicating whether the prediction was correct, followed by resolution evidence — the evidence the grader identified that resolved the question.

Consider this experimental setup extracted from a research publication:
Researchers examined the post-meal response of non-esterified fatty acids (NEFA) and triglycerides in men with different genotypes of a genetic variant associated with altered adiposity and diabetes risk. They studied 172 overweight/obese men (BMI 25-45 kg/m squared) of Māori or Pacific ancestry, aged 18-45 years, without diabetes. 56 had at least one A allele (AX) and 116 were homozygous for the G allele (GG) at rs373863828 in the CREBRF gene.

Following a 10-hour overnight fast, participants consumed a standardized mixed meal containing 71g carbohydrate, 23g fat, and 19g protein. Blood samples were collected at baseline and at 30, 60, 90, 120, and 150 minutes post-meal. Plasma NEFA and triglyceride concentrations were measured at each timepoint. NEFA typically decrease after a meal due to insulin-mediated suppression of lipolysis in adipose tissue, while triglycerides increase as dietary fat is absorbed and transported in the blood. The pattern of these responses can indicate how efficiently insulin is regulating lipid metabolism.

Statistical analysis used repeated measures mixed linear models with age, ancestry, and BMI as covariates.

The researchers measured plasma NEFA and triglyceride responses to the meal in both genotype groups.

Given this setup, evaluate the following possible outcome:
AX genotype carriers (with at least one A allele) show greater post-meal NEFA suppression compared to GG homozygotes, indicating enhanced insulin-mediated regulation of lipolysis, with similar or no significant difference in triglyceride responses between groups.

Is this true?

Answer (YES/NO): NO